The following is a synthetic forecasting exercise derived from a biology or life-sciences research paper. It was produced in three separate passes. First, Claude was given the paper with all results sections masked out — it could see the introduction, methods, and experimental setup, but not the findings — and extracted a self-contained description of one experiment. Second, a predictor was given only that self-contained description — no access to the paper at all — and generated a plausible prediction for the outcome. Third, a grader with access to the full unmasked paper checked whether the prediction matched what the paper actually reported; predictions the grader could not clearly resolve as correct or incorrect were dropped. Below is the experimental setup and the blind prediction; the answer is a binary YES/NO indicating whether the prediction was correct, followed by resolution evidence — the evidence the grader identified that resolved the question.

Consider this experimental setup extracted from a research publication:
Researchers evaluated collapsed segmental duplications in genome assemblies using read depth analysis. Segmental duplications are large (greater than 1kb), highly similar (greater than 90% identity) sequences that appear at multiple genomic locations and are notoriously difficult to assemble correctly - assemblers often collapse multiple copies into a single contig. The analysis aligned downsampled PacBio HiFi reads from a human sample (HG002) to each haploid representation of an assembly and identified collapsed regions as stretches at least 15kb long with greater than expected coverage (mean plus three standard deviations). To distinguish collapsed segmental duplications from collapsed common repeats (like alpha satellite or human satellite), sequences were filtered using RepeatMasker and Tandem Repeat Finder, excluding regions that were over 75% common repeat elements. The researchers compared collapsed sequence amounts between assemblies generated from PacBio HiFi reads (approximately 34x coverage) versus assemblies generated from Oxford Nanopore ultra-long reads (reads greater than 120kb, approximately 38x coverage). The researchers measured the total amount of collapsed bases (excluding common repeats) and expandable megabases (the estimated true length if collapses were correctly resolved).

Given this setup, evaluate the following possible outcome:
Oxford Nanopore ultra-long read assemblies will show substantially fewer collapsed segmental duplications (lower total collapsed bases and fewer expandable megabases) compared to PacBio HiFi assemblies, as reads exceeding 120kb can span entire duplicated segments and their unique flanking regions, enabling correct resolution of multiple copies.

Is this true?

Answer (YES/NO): NO